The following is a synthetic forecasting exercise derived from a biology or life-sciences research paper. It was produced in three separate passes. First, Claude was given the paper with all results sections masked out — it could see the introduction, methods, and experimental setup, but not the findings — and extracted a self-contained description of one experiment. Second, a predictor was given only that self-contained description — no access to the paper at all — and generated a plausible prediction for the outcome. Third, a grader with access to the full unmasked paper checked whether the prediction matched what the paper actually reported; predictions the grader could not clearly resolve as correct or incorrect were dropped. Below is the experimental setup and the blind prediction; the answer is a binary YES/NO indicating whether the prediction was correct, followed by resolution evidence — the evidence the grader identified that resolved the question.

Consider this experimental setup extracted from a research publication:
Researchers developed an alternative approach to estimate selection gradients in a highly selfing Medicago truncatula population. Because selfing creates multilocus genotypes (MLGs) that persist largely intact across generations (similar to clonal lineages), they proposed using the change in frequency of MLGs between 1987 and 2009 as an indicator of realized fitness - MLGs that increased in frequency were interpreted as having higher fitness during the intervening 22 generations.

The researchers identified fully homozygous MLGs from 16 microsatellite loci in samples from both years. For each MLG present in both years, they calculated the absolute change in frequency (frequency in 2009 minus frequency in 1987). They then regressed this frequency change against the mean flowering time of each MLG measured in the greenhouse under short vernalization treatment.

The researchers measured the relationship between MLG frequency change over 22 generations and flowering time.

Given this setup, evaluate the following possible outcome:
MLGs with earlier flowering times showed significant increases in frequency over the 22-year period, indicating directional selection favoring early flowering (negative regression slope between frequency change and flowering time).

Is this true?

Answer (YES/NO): NO